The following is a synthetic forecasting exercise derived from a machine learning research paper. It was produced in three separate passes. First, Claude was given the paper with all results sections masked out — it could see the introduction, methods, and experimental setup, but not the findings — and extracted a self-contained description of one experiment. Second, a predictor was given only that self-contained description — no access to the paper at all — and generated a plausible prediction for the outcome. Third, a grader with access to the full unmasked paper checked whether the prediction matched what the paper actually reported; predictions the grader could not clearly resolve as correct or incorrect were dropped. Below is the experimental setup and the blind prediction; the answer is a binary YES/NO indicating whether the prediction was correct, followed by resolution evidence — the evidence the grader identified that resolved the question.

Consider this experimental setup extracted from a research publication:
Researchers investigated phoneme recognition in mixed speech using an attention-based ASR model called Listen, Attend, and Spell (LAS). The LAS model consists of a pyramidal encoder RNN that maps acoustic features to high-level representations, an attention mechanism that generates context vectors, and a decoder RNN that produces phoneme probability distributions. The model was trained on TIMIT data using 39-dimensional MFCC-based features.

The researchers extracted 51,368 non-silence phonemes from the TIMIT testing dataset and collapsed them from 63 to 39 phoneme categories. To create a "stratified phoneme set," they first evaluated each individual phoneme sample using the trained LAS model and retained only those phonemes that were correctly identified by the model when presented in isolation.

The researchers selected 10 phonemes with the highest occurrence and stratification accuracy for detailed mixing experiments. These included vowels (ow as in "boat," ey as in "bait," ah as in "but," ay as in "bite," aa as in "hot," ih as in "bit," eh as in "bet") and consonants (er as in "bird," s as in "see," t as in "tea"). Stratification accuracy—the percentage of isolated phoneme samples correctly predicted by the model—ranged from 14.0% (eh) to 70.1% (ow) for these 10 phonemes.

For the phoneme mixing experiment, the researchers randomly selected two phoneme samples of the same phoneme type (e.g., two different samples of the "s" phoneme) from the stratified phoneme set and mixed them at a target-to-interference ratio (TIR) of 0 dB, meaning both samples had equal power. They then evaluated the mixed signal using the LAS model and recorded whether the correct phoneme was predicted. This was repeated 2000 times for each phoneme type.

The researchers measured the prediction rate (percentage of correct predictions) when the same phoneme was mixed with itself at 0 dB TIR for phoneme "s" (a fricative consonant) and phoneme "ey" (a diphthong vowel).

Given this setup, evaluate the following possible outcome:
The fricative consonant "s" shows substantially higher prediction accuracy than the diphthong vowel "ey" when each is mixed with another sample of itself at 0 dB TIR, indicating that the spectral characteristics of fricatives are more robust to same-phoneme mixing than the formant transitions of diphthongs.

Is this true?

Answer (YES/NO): NO